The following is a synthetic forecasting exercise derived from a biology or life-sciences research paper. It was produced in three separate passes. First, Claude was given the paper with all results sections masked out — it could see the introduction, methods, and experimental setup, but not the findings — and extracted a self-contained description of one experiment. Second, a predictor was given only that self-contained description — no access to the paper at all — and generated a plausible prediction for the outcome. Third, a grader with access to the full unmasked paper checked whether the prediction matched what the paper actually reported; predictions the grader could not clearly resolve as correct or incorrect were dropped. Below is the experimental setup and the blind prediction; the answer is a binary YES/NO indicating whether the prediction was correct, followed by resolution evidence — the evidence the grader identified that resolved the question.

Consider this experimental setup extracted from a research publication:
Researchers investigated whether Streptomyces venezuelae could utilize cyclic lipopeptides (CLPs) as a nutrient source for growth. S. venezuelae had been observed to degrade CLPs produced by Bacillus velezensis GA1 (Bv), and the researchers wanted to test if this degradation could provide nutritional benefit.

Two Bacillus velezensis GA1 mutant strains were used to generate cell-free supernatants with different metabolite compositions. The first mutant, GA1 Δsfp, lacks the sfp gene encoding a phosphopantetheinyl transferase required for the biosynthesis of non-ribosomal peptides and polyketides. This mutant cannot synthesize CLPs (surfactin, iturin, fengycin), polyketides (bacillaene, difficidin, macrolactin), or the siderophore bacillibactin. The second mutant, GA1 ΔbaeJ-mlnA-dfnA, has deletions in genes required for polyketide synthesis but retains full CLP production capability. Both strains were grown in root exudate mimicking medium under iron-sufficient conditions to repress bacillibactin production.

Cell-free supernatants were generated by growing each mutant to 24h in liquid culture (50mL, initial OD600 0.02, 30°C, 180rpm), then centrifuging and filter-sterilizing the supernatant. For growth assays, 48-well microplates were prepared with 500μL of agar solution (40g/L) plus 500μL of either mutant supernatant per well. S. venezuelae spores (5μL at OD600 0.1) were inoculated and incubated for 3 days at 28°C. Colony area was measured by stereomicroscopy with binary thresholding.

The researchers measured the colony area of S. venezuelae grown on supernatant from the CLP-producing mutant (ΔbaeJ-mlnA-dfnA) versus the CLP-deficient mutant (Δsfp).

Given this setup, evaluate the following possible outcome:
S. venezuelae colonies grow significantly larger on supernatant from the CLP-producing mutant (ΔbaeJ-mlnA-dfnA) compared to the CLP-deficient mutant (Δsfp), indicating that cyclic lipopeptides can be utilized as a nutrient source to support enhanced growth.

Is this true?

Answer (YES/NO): YES